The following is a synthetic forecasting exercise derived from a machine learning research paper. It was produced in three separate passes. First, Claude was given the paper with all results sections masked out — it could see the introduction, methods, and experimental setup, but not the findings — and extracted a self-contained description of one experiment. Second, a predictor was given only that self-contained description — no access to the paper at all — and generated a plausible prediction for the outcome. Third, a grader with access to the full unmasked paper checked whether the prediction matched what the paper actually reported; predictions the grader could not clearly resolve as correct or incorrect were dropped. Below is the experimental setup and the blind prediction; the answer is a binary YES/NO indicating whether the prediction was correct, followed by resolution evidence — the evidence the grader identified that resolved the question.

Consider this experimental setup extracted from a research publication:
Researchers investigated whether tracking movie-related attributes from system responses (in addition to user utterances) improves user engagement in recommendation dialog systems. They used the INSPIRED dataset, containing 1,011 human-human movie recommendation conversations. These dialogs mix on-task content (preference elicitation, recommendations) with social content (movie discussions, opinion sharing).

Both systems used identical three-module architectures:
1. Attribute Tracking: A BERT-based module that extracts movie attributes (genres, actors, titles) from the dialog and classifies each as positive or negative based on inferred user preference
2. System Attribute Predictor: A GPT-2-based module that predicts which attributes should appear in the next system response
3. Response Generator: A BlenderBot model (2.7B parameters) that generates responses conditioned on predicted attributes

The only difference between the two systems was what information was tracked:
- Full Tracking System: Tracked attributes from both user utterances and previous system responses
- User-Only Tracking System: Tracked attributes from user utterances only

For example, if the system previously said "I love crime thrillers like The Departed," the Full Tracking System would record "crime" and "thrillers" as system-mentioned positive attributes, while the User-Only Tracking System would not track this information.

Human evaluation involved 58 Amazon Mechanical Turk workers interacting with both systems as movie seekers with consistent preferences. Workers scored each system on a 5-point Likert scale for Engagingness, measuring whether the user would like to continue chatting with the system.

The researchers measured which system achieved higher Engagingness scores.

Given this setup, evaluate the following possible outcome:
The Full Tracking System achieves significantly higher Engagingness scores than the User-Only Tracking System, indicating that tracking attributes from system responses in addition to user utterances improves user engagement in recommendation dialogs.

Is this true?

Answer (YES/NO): YES